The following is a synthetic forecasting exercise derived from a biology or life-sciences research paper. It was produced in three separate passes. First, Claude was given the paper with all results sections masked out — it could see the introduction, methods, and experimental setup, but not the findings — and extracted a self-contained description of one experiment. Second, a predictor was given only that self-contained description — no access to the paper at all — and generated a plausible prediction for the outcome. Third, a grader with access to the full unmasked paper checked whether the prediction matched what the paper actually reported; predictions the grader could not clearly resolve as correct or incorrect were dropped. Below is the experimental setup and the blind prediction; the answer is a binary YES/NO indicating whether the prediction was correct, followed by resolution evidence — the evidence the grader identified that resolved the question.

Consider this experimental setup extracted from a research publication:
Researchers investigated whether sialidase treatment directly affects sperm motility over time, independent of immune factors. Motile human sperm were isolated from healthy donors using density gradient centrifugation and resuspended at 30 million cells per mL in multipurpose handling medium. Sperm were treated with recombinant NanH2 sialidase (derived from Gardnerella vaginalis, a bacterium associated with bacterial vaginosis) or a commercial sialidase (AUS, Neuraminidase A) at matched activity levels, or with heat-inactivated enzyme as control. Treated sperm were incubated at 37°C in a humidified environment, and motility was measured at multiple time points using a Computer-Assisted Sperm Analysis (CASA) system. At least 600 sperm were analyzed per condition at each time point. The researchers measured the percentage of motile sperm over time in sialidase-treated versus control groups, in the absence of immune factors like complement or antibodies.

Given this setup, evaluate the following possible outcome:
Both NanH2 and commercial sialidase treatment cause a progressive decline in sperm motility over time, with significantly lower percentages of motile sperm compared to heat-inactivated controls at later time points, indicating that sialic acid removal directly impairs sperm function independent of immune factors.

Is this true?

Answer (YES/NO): NO